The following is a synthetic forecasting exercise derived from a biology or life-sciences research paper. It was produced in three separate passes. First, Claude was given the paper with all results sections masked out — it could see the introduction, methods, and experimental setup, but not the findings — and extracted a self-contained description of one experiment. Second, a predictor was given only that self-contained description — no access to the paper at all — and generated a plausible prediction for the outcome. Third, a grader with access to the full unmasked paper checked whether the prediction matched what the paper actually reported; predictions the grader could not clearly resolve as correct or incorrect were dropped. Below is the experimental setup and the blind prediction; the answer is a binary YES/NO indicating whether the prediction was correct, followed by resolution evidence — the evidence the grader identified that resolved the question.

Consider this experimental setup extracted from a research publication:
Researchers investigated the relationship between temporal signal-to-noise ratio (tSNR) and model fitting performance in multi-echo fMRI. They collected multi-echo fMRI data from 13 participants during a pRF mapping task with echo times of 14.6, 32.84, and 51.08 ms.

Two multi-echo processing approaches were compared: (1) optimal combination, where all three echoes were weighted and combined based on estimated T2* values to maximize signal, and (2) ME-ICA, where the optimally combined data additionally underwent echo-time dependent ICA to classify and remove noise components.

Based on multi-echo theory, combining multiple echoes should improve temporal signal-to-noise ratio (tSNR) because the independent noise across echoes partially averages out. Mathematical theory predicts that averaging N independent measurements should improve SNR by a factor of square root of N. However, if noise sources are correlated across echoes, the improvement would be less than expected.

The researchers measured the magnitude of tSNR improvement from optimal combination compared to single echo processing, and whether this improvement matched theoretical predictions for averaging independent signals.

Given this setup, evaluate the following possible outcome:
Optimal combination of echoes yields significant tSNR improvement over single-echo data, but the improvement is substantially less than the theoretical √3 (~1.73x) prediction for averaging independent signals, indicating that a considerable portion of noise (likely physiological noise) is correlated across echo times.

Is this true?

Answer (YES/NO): YES